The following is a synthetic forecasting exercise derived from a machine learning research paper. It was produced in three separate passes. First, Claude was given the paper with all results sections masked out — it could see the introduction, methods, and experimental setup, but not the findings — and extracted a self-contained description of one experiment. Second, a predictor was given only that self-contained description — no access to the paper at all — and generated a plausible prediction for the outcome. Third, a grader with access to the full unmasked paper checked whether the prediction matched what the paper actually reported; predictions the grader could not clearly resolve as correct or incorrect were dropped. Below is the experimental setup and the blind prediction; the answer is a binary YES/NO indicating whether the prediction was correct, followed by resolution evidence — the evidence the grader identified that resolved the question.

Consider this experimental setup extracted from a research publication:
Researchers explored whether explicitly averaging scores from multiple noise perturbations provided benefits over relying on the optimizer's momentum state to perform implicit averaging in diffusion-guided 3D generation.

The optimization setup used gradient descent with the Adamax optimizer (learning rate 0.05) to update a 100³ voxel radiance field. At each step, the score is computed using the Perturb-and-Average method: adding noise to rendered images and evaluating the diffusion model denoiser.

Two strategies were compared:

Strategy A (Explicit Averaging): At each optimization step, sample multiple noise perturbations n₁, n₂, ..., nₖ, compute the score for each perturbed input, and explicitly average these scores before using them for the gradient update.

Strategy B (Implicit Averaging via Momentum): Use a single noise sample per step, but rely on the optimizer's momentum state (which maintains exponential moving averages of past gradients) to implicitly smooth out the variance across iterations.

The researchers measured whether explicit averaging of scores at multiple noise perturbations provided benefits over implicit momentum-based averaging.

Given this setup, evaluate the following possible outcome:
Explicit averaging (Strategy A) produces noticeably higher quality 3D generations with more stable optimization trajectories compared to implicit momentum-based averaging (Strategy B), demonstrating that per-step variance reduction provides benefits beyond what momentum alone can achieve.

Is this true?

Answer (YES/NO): NO